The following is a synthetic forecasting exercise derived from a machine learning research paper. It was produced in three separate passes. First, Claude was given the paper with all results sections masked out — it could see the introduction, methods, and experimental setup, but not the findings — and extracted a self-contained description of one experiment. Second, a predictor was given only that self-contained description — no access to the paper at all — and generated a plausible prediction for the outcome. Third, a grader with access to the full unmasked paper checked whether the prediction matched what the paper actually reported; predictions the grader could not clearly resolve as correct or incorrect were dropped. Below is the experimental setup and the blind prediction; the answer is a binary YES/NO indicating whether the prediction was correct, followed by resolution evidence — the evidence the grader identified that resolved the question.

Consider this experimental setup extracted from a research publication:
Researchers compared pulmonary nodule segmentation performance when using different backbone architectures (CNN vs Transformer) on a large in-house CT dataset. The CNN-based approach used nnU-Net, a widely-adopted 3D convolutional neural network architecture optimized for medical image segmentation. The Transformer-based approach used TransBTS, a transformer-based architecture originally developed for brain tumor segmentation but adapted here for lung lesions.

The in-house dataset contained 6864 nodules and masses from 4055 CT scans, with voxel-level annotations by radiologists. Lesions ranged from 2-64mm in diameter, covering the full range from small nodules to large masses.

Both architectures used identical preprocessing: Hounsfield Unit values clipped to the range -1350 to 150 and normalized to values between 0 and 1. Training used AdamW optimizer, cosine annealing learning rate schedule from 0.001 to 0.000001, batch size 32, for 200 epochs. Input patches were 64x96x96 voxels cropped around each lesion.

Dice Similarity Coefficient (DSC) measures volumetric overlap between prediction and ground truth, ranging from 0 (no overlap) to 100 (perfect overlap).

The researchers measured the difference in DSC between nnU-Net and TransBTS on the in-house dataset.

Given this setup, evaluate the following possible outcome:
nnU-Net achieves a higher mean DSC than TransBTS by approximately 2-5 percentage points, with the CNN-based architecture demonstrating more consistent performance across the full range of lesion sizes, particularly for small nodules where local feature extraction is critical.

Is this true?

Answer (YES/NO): YES